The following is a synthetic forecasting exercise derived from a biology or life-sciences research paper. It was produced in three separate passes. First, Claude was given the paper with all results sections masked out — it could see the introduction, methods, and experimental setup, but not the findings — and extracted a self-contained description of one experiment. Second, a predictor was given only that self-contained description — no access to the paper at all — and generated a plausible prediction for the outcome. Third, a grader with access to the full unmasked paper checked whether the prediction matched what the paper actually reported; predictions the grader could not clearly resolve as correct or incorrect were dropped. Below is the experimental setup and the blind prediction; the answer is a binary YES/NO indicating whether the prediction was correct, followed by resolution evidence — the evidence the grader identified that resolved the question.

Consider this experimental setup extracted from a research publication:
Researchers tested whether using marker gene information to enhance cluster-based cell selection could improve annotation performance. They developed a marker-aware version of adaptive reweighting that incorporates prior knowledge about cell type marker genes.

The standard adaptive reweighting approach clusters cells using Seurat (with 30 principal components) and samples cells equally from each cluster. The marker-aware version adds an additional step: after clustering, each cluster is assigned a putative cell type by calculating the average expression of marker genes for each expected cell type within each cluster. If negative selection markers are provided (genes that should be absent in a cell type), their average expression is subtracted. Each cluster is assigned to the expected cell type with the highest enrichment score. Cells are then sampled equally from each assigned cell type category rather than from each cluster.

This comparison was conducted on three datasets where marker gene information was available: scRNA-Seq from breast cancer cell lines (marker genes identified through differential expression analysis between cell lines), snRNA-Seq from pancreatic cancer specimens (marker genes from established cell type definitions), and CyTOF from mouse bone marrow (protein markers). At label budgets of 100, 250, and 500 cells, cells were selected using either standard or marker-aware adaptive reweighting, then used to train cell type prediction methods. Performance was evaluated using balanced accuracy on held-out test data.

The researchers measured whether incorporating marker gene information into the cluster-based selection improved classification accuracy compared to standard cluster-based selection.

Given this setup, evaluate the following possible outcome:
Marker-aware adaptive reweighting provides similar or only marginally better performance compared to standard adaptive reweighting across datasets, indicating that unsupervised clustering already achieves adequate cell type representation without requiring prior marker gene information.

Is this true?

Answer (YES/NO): NO